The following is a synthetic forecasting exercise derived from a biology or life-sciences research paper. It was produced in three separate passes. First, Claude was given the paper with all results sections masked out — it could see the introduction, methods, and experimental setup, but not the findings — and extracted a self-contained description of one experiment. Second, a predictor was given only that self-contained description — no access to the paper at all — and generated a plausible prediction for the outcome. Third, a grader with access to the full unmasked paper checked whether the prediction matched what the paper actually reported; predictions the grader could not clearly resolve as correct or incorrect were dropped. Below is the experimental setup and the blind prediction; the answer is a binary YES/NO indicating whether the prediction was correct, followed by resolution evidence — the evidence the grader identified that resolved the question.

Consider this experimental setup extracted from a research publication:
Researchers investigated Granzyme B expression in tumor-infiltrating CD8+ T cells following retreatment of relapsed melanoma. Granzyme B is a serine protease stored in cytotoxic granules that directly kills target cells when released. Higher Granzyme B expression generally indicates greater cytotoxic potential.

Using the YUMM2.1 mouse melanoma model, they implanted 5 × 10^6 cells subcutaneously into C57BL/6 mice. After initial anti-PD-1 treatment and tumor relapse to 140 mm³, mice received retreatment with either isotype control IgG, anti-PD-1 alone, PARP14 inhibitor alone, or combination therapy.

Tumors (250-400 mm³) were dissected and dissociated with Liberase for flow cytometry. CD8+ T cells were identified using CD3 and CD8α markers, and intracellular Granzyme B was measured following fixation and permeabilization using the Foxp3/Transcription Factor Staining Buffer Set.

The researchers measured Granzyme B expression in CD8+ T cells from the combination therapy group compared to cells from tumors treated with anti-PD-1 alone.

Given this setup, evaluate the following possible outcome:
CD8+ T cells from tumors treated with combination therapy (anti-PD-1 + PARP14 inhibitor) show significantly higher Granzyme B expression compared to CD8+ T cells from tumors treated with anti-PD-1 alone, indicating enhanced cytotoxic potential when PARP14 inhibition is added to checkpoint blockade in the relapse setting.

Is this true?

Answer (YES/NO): NO